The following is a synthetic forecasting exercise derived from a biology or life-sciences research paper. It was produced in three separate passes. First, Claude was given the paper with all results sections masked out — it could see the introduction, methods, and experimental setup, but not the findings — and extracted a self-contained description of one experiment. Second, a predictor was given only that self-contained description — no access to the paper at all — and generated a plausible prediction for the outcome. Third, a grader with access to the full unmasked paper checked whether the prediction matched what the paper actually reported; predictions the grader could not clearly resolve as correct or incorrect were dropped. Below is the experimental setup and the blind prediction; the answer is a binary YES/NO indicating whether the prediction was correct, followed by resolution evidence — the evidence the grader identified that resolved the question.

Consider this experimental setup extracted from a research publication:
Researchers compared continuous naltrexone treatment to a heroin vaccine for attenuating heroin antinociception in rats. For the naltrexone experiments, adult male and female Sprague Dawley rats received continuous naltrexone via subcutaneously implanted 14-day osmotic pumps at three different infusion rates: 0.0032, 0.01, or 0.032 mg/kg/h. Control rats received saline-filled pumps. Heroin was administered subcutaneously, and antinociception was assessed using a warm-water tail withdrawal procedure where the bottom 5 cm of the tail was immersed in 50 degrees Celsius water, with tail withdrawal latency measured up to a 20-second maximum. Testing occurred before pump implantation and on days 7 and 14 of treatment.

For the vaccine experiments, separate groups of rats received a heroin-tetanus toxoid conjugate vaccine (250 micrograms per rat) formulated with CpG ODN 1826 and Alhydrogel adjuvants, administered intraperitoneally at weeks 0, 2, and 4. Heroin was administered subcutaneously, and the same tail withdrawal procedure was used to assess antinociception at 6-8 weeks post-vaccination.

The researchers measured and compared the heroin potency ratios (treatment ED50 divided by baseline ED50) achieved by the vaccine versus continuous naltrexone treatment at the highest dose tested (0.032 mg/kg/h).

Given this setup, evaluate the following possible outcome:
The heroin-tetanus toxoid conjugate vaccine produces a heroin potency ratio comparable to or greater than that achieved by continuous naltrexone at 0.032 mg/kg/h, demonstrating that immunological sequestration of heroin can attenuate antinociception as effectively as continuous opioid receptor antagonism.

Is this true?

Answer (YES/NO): NO